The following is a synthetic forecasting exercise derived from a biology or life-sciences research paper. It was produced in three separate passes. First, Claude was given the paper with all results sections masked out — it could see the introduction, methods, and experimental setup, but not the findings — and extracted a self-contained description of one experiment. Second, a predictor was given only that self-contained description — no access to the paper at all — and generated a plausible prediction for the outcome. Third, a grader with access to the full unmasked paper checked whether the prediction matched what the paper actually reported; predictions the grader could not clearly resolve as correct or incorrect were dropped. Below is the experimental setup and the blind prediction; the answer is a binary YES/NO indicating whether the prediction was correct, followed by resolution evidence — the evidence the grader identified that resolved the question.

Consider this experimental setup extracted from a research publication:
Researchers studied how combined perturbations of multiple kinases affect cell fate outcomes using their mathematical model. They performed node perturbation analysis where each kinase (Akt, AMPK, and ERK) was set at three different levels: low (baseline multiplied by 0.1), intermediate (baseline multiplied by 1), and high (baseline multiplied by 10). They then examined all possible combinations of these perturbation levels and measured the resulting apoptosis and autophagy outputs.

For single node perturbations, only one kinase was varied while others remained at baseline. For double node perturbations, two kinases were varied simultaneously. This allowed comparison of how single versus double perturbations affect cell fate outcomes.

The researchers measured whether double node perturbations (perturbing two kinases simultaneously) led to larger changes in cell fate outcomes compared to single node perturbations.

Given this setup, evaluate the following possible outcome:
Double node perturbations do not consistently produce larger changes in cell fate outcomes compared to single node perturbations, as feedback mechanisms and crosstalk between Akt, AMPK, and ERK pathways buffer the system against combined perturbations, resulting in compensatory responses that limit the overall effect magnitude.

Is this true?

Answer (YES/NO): NO